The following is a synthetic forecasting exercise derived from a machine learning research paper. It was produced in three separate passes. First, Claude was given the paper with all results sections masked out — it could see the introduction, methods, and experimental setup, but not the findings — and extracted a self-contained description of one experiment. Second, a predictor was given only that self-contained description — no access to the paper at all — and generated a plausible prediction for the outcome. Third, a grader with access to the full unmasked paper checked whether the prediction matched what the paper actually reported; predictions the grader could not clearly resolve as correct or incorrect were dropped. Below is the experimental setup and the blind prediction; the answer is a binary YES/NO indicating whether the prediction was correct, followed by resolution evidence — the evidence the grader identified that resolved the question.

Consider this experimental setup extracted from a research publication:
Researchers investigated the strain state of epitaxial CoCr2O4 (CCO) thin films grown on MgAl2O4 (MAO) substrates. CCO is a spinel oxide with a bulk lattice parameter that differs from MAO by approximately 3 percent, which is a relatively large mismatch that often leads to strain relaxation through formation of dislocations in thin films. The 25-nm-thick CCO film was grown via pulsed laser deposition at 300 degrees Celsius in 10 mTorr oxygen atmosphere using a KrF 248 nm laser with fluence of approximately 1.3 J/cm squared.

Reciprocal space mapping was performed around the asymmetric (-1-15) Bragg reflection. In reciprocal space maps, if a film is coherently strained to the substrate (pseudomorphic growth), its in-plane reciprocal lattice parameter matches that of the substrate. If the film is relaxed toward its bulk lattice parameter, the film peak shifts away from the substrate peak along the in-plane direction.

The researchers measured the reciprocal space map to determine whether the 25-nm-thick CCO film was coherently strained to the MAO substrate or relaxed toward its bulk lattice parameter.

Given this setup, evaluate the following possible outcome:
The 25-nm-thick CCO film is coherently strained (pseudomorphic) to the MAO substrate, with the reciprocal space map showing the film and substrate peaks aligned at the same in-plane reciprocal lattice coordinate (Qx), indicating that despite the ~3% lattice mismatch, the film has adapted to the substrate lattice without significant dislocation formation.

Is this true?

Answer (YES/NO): YES